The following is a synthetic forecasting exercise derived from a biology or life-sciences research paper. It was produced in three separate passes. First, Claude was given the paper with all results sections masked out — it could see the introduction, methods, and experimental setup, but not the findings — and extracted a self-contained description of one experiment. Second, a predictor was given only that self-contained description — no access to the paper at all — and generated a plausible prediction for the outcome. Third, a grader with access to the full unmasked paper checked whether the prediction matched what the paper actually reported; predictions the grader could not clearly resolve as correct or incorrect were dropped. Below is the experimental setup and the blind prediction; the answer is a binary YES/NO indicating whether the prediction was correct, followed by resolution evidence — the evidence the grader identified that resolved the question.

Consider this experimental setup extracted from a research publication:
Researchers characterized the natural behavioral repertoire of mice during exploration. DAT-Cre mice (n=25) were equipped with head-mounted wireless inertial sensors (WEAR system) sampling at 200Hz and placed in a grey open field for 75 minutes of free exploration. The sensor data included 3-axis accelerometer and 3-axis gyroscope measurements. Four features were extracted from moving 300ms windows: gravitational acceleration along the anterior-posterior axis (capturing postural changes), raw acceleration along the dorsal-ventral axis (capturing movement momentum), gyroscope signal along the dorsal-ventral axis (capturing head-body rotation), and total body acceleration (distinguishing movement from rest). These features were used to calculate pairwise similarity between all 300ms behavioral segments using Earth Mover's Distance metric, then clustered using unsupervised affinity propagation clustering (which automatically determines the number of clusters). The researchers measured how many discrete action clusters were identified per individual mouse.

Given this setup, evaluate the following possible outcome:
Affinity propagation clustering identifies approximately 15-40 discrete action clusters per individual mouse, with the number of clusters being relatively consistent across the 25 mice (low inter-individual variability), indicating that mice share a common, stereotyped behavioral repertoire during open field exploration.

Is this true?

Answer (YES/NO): YES